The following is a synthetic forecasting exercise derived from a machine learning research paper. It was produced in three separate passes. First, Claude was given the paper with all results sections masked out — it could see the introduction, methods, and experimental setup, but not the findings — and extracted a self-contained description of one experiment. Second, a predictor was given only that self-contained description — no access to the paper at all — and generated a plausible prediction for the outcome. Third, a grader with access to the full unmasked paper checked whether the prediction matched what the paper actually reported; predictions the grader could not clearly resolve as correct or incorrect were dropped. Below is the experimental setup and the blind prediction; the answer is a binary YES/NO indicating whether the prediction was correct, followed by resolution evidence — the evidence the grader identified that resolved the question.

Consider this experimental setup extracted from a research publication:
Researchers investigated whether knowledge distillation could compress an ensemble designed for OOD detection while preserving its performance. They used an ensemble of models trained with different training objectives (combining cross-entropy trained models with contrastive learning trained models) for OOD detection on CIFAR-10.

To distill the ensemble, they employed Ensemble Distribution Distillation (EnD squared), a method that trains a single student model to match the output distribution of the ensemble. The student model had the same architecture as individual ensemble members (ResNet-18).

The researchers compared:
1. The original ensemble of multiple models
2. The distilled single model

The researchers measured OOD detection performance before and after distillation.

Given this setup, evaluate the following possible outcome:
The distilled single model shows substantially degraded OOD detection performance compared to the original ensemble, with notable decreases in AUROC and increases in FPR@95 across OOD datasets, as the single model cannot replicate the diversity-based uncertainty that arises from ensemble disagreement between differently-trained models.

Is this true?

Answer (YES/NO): NO